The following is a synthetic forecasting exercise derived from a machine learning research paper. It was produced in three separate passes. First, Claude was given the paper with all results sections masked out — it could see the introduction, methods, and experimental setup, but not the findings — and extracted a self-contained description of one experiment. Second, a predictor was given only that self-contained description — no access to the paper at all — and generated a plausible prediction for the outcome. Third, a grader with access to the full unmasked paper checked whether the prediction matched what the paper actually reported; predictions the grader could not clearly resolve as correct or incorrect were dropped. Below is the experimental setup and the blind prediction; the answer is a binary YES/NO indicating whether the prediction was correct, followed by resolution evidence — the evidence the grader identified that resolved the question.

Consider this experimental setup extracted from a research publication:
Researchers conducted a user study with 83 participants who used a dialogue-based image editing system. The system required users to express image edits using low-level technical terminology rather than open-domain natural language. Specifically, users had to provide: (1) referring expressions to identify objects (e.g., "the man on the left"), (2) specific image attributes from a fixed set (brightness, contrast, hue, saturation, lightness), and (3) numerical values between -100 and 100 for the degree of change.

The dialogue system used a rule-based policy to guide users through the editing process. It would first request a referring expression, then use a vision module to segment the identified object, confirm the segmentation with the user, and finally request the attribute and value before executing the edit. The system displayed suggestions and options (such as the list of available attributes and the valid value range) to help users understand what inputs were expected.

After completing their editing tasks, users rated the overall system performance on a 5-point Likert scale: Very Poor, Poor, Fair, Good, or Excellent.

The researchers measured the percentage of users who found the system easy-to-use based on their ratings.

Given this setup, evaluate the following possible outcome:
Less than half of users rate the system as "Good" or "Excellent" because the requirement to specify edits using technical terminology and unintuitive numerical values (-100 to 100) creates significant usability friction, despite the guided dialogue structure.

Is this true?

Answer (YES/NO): YES